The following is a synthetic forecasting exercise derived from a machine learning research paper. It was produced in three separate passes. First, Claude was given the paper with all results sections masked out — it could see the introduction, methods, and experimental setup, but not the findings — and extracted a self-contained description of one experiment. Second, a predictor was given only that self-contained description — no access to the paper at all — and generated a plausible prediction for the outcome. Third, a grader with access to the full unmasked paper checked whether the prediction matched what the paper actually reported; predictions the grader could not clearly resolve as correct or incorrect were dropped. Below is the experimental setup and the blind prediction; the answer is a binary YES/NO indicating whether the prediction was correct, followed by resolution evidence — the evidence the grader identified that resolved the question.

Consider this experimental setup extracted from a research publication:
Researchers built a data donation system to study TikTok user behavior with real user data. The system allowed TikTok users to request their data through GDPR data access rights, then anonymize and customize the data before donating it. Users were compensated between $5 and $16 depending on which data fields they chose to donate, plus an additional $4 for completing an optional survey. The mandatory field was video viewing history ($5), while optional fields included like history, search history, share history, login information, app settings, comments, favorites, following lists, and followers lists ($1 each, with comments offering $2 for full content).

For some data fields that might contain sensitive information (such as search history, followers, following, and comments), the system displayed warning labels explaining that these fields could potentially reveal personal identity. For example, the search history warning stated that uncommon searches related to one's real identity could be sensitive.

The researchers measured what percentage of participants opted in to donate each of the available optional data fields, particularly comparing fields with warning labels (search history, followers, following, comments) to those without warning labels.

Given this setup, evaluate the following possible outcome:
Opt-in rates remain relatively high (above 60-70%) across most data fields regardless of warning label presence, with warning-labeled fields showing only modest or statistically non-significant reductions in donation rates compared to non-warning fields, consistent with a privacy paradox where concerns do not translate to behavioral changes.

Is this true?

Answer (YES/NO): YES